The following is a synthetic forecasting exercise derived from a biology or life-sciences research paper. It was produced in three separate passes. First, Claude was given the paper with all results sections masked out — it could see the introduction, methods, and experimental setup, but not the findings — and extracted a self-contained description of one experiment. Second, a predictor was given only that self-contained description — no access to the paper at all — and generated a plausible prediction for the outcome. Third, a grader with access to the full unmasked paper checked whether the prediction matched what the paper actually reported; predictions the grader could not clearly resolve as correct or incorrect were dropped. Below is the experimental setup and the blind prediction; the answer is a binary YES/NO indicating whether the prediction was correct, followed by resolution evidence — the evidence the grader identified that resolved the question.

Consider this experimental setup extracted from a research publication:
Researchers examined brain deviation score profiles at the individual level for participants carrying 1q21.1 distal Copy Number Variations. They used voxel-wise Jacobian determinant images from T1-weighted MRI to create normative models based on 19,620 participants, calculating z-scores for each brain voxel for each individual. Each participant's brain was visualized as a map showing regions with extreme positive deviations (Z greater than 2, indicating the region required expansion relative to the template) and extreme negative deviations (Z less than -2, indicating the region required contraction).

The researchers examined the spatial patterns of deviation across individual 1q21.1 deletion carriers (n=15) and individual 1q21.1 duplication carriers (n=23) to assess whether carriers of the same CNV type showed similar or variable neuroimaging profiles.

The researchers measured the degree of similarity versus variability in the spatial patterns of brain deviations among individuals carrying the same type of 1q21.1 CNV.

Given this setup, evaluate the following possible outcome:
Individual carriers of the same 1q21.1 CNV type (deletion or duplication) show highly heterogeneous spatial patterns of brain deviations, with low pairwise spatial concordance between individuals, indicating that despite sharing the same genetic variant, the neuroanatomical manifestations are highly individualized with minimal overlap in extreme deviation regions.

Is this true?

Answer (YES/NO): YES